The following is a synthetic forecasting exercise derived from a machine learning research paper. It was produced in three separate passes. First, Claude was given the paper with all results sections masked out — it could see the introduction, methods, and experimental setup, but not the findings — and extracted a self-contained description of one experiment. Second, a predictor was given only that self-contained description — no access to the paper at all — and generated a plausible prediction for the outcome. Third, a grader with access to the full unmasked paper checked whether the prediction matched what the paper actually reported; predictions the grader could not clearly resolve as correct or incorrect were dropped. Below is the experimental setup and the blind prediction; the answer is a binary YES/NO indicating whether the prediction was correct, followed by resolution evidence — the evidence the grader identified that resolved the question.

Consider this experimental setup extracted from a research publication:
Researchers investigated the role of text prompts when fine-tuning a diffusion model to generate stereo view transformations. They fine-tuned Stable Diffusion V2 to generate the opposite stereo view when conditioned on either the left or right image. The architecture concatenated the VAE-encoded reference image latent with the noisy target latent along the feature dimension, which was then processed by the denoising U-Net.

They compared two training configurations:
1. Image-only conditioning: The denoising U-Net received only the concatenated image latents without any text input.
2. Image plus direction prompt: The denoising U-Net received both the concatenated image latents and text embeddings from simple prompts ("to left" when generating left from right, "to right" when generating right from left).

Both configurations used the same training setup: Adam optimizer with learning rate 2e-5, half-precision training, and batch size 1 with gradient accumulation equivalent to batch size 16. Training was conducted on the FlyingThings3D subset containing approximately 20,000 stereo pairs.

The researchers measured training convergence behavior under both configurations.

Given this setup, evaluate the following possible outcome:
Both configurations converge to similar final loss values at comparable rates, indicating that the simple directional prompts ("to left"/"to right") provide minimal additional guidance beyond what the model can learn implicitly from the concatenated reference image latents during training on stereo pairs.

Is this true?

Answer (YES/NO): NO